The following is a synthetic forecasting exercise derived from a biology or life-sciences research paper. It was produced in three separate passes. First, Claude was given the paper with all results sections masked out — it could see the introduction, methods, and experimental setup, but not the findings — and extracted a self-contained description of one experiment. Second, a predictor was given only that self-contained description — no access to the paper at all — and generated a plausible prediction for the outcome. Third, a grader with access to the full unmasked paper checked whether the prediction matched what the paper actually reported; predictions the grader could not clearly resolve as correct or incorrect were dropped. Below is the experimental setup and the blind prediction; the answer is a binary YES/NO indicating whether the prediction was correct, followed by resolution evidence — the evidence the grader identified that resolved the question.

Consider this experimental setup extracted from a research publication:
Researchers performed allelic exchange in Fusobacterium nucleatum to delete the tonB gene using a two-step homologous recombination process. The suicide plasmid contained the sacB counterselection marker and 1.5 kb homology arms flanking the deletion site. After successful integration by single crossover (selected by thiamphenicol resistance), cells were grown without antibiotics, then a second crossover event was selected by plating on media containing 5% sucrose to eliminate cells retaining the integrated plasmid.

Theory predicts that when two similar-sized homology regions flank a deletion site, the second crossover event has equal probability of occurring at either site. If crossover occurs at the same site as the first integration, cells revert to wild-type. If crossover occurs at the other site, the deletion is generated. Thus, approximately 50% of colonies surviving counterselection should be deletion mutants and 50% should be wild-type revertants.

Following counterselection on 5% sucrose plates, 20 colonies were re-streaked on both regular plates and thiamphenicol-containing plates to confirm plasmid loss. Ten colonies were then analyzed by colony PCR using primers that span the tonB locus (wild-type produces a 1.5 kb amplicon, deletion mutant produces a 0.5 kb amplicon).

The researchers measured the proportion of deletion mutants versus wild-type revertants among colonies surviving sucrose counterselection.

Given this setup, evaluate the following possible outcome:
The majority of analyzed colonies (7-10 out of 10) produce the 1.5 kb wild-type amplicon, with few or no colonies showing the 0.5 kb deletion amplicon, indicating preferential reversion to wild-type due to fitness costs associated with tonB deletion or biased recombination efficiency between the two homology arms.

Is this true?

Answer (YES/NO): NO